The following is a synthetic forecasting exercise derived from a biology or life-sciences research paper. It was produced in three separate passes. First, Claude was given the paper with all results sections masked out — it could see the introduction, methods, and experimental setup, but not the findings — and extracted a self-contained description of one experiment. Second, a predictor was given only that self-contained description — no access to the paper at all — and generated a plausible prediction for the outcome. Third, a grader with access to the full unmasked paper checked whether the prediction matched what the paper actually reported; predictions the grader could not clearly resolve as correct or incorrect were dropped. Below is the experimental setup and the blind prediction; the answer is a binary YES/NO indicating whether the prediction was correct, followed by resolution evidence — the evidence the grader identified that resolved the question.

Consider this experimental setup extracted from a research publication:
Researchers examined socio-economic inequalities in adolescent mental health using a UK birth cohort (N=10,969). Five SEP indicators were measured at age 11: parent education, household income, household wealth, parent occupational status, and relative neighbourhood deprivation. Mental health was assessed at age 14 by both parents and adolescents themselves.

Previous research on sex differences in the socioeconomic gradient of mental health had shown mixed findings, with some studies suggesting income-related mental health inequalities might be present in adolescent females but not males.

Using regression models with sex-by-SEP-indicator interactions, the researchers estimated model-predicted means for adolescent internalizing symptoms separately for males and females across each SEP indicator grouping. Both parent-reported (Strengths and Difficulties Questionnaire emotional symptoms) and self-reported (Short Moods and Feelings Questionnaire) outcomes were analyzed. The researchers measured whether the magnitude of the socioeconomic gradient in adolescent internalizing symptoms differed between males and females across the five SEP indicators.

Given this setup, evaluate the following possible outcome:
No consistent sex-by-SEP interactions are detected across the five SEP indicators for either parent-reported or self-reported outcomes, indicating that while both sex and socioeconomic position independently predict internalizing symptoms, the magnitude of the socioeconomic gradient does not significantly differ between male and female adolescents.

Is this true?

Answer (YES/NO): YES